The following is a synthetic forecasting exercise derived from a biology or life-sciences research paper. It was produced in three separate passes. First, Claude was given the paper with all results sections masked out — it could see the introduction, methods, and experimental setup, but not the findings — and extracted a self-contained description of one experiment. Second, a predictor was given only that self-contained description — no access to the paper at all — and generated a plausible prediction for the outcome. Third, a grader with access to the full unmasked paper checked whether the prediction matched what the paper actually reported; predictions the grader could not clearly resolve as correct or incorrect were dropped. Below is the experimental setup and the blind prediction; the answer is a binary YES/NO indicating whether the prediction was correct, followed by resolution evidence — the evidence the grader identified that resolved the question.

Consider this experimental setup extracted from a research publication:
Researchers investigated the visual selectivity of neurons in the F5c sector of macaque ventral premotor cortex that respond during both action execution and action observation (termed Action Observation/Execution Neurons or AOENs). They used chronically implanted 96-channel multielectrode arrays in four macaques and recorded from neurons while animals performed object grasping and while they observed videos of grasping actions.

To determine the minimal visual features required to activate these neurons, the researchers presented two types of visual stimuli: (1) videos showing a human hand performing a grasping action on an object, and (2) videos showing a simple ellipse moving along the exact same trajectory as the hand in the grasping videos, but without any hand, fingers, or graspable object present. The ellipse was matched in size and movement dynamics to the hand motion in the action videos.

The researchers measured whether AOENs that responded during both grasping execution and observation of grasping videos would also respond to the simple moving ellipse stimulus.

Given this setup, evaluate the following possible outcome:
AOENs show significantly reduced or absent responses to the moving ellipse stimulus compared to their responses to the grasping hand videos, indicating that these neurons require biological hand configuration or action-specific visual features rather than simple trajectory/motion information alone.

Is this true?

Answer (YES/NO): NO